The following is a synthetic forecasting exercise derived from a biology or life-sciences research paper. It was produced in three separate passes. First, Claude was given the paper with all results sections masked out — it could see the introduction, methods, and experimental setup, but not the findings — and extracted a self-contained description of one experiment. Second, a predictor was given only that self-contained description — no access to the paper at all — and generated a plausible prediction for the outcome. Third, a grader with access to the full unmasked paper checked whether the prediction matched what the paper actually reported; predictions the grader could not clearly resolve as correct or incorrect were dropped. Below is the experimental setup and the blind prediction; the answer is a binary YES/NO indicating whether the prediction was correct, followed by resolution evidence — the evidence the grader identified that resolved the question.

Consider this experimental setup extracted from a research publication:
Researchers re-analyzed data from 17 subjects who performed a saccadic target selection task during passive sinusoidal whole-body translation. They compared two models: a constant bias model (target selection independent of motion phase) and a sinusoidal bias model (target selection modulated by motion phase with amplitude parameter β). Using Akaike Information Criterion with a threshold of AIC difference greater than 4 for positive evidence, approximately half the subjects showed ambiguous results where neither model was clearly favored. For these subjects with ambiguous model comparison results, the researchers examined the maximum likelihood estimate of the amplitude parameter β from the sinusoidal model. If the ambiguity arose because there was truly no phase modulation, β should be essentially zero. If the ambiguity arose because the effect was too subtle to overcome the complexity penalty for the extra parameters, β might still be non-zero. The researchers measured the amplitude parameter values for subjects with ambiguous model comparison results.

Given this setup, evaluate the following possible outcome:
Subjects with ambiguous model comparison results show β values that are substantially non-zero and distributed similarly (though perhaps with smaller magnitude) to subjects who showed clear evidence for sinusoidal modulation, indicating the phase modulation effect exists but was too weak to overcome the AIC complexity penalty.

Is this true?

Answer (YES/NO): YES